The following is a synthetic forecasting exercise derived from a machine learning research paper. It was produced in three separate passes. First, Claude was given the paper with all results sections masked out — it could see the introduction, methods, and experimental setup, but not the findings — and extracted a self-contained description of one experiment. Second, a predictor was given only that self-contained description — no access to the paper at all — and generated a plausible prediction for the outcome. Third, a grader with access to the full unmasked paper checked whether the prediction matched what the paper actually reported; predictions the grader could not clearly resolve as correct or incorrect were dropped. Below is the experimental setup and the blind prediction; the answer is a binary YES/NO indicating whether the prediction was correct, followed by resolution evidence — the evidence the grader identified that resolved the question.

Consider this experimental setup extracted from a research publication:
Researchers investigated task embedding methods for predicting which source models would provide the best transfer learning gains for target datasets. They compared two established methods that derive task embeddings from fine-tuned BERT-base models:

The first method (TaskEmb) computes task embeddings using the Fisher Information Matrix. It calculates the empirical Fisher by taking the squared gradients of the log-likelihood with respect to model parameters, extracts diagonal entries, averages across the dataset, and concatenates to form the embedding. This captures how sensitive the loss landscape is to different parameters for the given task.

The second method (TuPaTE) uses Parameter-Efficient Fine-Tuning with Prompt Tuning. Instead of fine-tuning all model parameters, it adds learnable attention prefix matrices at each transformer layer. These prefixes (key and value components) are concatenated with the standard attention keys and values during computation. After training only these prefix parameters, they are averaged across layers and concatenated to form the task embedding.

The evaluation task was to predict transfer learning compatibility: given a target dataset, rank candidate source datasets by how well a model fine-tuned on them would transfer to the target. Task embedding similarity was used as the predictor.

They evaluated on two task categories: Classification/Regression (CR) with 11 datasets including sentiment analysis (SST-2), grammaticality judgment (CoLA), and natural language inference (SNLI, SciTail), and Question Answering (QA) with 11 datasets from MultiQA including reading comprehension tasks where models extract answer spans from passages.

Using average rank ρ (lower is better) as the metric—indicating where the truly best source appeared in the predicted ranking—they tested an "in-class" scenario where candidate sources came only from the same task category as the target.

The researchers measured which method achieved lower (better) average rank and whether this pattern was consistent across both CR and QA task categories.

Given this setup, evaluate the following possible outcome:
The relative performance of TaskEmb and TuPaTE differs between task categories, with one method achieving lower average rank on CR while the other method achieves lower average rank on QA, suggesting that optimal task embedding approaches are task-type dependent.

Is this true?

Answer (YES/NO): NO